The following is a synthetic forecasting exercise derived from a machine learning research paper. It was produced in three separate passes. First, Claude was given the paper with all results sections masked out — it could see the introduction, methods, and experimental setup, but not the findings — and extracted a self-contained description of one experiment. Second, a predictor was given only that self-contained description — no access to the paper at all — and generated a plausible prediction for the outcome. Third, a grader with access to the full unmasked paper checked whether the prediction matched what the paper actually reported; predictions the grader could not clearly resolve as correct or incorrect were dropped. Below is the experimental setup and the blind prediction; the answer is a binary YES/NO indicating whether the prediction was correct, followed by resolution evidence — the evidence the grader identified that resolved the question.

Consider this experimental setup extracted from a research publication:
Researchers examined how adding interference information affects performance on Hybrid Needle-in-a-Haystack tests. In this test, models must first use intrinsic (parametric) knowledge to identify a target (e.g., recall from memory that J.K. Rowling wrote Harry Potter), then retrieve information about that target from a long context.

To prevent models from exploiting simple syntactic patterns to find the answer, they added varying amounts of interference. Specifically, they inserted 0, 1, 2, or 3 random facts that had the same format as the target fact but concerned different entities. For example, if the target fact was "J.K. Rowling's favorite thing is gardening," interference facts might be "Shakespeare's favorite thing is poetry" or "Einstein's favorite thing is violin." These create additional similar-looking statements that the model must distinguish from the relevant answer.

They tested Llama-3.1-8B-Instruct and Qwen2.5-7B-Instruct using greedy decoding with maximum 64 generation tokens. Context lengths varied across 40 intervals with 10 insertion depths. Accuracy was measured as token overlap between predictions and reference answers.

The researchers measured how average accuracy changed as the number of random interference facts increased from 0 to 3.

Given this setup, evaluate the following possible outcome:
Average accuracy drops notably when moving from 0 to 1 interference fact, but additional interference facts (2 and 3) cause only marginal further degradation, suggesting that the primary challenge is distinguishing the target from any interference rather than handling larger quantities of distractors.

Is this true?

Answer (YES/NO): NO